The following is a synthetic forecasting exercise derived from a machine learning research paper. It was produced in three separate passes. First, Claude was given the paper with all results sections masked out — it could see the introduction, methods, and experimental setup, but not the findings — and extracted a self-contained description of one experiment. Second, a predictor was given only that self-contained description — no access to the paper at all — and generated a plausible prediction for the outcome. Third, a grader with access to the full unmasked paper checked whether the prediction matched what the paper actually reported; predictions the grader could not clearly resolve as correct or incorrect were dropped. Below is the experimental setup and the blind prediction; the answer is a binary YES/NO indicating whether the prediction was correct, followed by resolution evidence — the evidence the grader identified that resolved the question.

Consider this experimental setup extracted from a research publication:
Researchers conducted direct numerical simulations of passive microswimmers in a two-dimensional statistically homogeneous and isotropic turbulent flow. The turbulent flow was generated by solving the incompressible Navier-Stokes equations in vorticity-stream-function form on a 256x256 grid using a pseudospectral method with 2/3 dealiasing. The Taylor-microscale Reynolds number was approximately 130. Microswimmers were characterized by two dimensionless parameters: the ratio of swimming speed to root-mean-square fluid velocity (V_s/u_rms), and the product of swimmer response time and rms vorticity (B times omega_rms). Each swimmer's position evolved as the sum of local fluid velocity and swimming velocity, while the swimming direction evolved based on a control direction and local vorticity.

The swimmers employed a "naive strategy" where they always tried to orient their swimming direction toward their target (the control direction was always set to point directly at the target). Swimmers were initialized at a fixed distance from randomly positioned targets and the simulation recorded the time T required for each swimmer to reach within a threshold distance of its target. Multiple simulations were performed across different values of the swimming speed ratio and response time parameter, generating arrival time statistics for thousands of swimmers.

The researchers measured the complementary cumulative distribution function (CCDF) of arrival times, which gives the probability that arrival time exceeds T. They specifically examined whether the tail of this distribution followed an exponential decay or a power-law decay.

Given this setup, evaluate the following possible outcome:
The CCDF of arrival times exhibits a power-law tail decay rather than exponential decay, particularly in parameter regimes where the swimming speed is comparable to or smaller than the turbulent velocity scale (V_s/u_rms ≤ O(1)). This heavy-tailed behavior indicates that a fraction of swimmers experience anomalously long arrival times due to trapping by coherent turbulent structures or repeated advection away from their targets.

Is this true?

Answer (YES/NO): NO